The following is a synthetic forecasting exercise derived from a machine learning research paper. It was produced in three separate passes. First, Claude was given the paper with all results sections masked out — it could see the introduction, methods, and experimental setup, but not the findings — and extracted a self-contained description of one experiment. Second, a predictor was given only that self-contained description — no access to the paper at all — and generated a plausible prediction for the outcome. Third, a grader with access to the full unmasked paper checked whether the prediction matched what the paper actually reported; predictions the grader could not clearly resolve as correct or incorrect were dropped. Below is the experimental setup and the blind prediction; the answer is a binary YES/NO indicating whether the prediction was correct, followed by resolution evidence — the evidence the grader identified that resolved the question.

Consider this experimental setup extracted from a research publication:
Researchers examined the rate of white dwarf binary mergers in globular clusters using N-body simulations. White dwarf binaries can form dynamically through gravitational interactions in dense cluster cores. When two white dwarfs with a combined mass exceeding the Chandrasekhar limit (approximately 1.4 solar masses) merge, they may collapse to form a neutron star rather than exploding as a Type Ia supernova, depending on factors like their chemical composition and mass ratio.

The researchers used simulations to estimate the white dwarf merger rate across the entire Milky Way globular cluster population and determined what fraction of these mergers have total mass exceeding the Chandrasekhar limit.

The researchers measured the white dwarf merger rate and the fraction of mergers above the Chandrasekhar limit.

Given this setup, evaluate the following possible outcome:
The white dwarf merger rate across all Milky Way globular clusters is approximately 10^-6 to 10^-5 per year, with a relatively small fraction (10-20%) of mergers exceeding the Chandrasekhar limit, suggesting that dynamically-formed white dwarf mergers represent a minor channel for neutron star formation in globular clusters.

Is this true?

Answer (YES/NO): NO